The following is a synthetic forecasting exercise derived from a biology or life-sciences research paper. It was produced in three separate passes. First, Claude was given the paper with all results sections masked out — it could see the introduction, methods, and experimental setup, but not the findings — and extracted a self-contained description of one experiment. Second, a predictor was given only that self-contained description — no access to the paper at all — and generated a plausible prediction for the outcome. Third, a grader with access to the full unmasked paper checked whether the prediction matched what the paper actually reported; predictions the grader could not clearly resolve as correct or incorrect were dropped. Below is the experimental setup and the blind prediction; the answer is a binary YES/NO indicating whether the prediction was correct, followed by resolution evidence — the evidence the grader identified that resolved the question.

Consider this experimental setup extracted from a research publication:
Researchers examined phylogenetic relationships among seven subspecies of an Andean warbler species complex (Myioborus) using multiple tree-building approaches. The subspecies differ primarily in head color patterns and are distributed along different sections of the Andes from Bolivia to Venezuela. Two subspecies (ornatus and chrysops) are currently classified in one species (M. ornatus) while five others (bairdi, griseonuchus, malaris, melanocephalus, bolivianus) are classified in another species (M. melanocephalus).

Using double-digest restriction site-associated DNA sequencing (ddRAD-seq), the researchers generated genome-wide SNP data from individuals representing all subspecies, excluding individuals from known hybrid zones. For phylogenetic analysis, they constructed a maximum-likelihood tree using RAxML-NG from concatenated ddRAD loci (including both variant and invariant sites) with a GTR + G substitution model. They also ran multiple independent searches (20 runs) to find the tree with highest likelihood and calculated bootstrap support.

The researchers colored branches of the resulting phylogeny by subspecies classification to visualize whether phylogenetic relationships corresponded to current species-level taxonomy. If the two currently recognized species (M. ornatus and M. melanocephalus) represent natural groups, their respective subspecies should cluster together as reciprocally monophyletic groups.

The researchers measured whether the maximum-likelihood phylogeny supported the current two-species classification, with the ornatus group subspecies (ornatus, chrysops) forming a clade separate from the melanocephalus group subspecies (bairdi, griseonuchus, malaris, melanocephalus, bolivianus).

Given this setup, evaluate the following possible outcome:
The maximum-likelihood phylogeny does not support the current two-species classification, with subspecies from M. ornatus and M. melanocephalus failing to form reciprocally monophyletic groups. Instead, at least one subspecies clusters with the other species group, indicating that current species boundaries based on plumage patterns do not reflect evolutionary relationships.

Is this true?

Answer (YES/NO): YES